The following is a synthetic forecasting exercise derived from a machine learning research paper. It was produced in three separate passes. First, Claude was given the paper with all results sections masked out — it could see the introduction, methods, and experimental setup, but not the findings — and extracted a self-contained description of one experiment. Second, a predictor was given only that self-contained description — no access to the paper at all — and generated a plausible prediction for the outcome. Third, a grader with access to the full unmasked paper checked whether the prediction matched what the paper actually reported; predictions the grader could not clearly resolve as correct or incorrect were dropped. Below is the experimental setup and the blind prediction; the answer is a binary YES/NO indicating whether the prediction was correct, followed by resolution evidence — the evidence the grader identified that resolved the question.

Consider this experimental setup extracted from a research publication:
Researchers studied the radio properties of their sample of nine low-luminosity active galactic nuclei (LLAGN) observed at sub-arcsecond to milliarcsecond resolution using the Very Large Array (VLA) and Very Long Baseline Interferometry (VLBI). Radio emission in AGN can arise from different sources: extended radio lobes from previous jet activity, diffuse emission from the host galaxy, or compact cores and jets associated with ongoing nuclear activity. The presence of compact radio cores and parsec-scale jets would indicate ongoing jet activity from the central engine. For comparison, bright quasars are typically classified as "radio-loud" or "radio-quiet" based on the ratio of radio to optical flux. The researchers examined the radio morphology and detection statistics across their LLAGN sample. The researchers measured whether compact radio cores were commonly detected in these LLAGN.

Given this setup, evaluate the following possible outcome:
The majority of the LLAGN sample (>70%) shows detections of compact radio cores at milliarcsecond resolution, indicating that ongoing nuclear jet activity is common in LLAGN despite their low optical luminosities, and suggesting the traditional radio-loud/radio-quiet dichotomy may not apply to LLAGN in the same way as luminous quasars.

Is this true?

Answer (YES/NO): YES